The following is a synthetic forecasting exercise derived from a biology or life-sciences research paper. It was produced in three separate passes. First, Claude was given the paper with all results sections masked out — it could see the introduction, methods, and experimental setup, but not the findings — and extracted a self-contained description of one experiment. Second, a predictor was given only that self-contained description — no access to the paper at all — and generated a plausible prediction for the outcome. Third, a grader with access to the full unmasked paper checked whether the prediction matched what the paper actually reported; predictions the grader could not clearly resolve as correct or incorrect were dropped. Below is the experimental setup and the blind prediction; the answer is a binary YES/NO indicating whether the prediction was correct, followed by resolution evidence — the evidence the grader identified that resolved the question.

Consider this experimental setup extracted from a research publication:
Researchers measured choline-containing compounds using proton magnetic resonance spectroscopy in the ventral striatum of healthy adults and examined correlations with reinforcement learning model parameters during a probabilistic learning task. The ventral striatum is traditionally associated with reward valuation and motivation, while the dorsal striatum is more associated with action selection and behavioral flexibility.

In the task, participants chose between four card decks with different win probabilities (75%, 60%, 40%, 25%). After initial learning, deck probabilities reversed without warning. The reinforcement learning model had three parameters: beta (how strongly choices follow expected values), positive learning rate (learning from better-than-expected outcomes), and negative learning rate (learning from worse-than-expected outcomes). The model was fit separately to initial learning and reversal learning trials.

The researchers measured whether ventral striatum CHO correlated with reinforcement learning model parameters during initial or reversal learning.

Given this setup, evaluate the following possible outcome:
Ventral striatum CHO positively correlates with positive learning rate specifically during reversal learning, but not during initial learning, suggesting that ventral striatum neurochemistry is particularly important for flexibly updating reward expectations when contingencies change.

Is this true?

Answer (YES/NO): NO